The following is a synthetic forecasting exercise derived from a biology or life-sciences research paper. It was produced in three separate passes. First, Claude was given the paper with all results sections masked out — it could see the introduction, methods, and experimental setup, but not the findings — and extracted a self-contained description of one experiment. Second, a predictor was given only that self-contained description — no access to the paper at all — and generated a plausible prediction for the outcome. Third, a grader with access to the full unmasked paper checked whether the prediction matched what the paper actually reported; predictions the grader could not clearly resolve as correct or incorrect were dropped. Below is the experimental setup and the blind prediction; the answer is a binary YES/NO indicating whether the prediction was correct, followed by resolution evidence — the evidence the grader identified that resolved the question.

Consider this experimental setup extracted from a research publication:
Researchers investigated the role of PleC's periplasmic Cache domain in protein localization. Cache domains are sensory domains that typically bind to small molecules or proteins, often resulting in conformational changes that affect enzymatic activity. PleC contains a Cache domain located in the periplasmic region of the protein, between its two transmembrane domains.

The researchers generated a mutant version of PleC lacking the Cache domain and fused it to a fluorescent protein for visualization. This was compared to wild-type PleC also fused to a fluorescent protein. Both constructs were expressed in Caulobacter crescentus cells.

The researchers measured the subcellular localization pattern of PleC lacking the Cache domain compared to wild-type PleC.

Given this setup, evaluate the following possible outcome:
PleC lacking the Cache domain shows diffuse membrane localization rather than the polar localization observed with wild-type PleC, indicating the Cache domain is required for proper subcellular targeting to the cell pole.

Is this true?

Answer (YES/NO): NO